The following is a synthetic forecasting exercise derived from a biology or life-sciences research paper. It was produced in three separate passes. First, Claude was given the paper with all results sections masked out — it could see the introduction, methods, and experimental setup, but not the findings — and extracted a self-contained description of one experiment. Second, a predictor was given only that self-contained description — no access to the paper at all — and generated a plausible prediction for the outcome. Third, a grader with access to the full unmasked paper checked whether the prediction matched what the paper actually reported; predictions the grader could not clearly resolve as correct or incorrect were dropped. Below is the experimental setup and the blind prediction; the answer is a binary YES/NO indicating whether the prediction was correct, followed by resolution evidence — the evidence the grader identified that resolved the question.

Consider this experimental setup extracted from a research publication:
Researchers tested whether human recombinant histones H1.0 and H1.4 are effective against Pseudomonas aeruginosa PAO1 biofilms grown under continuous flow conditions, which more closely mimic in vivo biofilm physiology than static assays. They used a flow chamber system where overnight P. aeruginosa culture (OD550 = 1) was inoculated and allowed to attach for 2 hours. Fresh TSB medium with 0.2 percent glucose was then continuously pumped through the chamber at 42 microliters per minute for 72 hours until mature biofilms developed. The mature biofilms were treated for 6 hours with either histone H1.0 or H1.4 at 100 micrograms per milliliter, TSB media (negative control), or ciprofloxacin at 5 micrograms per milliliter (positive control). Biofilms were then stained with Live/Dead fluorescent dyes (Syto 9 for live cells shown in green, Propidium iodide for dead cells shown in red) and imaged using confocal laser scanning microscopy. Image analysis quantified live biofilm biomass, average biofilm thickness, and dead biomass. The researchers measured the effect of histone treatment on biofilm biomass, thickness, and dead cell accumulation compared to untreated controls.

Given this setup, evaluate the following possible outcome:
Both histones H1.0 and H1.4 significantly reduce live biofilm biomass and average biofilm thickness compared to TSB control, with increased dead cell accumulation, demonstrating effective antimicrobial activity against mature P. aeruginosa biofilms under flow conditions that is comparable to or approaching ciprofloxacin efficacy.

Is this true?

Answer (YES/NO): NO